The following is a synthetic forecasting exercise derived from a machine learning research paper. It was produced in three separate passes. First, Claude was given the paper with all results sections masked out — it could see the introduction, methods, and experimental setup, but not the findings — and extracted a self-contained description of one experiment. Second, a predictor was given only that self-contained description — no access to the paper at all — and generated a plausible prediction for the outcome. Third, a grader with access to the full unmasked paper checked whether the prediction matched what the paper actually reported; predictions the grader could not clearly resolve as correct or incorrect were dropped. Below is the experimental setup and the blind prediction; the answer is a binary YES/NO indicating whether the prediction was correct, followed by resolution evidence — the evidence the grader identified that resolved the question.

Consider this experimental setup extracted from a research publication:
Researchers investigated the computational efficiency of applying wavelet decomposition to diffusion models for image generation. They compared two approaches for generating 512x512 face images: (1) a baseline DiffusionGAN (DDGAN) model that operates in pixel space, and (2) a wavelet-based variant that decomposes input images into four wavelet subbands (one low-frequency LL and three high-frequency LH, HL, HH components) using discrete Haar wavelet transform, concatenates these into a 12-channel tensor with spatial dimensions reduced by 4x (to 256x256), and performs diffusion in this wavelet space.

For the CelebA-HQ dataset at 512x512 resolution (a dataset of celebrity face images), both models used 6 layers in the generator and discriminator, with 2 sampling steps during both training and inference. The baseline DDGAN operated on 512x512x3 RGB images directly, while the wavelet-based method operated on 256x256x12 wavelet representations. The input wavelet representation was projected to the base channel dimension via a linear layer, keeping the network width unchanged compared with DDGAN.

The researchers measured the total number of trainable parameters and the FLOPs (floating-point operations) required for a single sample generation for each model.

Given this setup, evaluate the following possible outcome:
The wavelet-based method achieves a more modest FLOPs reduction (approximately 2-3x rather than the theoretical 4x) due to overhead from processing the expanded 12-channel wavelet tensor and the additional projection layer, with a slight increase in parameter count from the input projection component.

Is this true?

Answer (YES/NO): NO